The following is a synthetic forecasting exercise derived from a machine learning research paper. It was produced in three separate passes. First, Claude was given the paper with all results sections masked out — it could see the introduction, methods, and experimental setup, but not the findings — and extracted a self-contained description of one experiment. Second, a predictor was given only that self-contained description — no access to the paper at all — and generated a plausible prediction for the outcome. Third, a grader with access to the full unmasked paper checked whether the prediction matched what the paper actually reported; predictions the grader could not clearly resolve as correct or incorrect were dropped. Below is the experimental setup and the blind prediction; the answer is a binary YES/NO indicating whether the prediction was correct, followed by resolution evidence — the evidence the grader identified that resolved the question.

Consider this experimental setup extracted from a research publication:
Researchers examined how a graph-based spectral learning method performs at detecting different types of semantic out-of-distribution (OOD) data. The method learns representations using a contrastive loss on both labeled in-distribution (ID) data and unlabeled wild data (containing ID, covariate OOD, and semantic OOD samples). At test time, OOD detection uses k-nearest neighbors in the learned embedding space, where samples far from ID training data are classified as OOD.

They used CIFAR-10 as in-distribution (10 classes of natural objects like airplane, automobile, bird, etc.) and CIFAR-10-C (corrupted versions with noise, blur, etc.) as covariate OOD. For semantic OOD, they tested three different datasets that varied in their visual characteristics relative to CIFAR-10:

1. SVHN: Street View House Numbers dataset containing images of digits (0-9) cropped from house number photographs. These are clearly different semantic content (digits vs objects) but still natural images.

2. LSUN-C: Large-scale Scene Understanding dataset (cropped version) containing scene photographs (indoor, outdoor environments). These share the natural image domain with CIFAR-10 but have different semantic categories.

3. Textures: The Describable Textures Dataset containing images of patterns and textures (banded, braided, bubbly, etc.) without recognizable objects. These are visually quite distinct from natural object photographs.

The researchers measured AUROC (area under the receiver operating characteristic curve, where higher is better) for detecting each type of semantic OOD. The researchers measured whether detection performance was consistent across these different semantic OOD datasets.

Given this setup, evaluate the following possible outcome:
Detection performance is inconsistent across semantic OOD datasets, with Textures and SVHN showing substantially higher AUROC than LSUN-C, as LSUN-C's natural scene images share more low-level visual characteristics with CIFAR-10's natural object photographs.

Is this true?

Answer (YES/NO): NO